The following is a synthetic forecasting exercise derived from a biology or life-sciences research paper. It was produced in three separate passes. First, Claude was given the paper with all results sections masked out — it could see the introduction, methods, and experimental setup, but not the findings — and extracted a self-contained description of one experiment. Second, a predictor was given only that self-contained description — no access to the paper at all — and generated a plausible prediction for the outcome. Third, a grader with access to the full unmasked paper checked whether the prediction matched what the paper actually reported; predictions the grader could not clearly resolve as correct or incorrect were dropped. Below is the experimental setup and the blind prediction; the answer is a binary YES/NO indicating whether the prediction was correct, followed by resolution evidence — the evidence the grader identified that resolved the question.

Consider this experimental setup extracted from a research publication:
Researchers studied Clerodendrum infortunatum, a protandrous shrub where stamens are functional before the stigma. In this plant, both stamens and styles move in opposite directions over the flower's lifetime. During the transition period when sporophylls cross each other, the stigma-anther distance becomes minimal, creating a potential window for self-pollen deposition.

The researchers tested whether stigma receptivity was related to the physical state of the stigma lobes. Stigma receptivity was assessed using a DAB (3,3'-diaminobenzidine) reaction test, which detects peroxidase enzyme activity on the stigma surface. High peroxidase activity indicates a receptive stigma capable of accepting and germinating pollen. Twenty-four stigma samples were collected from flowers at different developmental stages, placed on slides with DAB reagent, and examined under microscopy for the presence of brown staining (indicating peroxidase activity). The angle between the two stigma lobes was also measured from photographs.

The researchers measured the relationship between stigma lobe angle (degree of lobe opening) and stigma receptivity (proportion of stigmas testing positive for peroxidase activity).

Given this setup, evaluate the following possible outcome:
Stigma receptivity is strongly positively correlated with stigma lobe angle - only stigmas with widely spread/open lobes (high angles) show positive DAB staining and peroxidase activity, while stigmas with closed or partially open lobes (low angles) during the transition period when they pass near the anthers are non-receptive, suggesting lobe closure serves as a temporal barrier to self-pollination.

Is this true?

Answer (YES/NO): YES